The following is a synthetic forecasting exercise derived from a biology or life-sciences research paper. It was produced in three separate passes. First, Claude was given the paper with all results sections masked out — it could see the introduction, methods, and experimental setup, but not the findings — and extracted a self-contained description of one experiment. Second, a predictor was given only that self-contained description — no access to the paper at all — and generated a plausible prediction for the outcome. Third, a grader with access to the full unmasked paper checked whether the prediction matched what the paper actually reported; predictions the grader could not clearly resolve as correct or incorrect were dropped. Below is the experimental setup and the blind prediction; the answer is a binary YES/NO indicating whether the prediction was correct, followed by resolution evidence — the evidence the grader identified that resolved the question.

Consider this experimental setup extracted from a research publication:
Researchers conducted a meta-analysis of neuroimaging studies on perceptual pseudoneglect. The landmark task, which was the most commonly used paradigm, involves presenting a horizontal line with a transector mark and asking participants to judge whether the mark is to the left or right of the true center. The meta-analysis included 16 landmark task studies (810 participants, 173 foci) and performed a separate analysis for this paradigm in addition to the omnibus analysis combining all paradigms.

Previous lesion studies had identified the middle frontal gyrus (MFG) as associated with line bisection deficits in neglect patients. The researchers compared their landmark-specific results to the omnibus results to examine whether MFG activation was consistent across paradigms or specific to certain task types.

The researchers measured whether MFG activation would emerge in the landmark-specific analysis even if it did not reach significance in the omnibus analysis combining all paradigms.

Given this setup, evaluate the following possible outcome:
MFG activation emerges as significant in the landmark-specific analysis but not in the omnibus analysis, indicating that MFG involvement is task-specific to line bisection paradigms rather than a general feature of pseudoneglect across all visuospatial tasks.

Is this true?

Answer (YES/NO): YES